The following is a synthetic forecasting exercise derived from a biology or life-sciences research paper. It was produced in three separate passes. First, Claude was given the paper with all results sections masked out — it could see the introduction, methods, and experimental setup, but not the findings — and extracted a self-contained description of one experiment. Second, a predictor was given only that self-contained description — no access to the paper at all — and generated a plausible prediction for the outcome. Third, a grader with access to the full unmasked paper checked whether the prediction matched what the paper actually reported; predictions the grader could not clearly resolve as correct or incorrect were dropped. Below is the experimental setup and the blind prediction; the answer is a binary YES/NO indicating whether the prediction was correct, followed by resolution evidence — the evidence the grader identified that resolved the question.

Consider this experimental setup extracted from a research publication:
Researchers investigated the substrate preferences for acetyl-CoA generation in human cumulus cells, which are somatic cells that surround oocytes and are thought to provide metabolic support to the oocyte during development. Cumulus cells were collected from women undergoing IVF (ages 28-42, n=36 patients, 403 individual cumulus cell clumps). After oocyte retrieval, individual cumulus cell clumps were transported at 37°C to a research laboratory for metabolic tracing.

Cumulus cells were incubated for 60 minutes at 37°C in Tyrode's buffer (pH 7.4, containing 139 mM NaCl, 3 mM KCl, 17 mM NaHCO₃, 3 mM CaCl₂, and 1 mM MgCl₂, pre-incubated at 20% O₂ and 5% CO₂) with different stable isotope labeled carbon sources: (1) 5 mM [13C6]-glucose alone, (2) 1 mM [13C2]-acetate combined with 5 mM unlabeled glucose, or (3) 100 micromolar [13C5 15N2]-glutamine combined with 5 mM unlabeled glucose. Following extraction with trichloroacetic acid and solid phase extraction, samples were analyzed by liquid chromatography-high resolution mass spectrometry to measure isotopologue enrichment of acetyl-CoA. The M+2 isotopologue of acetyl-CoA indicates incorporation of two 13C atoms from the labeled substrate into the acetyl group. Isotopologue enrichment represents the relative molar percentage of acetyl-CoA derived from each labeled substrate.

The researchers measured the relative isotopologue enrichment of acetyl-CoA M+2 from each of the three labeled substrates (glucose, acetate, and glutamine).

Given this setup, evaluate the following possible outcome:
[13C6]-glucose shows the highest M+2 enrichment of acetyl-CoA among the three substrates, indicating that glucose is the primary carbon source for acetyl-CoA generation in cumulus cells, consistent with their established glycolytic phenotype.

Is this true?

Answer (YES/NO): NO